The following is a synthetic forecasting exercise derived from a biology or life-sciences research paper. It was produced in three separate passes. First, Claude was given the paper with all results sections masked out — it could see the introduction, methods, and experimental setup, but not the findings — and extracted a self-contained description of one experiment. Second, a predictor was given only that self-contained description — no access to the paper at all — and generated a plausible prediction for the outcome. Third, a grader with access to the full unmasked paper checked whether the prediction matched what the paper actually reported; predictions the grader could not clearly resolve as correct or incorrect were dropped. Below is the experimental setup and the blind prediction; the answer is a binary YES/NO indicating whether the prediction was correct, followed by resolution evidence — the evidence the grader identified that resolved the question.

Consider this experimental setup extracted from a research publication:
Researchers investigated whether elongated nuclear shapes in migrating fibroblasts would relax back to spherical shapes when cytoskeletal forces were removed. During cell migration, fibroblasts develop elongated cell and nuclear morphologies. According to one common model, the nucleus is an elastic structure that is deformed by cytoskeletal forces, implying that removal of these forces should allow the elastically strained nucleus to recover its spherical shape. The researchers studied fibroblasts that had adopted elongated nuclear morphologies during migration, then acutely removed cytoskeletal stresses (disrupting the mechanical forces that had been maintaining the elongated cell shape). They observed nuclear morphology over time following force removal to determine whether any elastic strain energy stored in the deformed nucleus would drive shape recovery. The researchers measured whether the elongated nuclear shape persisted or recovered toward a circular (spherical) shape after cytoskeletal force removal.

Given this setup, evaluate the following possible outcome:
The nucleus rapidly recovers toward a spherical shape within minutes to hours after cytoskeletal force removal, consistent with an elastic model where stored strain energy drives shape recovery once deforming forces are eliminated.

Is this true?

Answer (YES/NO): NO